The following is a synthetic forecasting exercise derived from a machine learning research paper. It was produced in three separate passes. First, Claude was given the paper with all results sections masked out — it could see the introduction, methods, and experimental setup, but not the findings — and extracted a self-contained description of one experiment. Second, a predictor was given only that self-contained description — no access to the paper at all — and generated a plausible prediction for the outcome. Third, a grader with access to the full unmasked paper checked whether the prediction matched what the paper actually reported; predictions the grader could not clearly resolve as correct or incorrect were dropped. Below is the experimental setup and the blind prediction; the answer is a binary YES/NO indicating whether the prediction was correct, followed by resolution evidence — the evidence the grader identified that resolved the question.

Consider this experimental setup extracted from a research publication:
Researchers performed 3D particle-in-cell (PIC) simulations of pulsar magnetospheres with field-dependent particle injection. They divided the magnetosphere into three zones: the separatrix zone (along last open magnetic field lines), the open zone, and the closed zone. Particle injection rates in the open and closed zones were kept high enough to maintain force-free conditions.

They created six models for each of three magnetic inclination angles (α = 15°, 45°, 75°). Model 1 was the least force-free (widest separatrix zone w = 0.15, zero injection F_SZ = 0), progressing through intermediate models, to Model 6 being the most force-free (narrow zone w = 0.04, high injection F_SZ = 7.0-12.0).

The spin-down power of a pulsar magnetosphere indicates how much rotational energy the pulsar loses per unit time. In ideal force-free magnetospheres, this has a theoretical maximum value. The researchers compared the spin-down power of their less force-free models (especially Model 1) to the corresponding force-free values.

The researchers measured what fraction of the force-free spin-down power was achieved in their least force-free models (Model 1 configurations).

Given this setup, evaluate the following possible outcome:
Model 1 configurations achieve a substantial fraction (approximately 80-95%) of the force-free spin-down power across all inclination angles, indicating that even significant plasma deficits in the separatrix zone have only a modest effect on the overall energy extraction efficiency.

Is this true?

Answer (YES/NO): NO